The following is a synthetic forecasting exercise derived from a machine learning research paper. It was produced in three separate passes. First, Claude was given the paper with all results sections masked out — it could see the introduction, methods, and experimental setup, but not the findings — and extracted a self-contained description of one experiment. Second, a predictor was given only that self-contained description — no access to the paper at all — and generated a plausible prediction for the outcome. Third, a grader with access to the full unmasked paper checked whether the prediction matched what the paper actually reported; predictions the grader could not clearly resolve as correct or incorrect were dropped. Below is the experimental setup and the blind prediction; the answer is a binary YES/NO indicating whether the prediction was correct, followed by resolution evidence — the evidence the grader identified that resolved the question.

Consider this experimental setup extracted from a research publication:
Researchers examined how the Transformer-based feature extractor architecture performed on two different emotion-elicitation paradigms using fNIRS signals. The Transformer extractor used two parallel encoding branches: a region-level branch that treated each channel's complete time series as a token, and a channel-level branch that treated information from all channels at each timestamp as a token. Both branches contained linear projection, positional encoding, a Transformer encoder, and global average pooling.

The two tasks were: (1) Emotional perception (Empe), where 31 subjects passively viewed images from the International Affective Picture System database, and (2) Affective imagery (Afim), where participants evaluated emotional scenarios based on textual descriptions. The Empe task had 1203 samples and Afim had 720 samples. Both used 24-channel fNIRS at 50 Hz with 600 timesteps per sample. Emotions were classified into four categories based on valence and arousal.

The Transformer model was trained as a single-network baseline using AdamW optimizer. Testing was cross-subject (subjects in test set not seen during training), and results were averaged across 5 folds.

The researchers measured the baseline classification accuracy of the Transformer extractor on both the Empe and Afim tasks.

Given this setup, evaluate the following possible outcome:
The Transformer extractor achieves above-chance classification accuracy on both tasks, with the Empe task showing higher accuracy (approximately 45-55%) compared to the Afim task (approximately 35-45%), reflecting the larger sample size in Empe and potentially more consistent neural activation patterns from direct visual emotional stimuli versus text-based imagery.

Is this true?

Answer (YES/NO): NO